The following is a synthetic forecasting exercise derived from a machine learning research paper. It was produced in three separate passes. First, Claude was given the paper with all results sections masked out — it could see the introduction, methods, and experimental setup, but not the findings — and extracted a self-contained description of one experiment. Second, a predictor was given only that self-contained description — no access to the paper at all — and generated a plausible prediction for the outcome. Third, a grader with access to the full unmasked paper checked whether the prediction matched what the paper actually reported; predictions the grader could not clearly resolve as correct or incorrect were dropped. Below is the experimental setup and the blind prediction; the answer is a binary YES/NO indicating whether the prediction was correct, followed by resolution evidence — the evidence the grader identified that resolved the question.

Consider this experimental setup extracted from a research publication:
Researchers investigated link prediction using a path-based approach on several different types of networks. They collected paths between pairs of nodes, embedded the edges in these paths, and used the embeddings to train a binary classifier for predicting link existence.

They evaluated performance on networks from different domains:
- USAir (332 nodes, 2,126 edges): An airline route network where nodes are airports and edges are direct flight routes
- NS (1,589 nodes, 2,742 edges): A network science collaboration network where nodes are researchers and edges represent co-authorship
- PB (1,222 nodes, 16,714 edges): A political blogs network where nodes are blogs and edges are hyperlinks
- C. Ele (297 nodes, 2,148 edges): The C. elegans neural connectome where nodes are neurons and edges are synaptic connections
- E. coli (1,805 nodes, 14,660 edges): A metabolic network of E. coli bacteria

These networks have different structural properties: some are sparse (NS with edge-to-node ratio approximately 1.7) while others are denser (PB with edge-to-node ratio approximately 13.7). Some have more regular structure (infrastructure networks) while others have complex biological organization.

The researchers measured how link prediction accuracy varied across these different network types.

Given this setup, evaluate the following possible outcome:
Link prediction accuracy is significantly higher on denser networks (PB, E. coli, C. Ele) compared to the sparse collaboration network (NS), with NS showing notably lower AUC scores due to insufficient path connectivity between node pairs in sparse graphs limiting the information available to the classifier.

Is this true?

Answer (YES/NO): NO